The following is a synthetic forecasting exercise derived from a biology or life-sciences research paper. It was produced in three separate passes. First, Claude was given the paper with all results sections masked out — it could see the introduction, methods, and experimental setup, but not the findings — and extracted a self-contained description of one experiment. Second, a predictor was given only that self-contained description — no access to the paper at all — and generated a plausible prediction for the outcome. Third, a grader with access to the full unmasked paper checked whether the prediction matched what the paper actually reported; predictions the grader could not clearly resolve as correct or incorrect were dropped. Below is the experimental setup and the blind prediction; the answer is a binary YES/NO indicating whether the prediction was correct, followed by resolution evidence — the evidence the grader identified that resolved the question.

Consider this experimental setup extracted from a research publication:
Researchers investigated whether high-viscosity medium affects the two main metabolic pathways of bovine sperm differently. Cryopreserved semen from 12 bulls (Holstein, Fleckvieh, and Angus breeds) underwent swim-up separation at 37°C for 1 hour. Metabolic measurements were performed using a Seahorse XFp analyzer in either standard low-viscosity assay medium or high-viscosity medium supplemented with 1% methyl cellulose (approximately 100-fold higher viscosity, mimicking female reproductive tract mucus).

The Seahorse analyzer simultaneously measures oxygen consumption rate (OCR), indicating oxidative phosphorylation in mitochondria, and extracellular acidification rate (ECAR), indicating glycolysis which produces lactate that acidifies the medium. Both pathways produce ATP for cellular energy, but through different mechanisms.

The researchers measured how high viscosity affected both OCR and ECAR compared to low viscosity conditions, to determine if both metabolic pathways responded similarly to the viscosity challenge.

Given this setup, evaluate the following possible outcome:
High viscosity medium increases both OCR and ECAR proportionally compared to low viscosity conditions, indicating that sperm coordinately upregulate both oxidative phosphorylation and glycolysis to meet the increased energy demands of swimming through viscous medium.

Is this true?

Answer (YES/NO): NO